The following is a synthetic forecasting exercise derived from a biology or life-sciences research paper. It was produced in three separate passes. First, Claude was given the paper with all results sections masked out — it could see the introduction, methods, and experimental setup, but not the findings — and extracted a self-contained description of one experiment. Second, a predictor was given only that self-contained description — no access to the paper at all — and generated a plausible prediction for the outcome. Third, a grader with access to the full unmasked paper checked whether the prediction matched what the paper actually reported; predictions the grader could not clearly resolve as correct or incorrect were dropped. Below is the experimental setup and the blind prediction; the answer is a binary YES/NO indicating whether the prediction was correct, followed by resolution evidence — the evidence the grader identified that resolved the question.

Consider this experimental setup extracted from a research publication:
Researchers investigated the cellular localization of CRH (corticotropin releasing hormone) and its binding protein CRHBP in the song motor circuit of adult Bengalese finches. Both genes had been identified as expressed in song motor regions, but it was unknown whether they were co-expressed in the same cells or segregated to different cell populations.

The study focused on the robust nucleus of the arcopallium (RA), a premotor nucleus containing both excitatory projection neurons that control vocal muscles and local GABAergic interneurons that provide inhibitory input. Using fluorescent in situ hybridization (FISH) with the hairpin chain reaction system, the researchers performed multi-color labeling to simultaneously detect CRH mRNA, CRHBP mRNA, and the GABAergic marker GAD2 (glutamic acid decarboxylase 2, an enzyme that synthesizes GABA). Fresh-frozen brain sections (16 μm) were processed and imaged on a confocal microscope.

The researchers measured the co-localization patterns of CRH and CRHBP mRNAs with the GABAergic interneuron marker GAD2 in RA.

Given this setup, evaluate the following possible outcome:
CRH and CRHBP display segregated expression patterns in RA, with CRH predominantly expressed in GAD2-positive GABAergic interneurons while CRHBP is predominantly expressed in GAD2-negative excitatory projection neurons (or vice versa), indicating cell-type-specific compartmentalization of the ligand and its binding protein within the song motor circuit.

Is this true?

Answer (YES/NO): NO